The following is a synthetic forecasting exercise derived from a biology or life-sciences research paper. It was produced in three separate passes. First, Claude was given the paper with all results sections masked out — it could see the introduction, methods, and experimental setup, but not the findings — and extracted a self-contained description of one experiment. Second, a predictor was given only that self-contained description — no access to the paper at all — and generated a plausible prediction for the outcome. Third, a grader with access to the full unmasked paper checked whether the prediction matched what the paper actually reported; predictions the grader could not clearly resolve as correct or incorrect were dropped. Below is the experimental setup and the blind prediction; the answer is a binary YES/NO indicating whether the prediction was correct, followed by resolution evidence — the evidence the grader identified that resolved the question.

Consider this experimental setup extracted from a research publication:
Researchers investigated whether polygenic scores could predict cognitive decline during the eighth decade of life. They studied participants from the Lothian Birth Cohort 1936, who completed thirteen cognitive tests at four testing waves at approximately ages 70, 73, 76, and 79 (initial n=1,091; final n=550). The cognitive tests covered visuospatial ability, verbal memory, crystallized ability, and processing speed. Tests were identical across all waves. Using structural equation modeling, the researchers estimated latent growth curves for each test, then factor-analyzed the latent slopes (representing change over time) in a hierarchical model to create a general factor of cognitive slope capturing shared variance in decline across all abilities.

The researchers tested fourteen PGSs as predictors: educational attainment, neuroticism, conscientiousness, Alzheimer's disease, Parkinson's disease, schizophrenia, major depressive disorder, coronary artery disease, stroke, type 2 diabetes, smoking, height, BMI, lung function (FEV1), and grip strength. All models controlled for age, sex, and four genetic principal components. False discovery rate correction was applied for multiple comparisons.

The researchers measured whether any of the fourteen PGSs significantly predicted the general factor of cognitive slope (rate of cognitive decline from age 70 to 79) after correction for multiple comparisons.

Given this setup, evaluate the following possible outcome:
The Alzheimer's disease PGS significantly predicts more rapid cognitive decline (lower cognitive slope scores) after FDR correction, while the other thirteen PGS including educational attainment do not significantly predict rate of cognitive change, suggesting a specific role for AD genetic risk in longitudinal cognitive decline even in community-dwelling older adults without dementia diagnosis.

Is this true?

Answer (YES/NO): NO